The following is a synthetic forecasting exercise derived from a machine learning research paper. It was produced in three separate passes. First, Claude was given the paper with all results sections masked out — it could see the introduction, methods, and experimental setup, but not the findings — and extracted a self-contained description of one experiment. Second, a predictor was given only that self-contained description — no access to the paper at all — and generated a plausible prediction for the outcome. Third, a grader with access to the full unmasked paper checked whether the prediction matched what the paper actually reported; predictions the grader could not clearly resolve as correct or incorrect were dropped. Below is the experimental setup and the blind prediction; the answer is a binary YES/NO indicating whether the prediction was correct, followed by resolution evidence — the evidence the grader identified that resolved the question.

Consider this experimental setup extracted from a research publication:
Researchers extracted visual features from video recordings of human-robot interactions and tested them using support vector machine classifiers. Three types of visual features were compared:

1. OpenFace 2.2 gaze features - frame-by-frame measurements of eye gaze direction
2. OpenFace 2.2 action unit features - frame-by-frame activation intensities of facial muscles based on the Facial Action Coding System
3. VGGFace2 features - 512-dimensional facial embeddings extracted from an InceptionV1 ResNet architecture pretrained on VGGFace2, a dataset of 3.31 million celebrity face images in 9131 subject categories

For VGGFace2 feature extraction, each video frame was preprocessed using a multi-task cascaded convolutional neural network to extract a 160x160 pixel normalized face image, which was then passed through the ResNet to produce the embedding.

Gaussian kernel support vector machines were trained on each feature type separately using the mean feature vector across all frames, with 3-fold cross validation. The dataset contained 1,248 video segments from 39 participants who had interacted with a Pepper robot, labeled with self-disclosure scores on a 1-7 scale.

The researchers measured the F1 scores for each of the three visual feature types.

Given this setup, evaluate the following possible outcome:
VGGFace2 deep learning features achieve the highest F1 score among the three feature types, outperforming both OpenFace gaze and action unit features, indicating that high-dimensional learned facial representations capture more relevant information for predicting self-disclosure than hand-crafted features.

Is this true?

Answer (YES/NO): YES